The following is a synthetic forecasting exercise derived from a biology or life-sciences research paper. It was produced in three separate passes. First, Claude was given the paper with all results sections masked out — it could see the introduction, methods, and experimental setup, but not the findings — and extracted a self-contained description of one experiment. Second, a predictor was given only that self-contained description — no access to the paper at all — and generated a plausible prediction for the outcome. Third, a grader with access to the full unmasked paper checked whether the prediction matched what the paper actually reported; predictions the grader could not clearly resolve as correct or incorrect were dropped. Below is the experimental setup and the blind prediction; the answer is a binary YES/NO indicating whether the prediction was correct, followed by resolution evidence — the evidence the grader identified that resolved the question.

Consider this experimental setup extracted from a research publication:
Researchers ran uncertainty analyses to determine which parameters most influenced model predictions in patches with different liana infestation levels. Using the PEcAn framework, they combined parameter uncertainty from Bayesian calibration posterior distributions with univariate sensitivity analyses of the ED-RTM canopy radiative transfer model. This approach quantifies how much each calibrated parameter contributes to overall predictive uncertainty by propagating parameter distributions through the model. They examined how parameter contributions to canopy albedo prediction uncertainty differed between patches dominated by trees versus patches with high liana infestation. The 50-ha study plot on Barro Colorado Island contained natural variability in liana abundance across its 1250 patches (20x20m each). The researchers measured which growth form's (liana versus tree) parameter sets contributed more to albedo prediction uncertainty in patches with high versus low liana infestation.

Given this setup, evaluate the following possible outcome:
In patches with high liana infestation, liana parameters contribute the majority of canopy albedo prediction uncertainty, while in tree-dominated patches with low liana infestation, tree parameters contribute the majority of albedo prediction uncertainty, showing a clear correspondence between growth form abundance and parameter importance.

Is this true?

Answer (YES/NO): YES